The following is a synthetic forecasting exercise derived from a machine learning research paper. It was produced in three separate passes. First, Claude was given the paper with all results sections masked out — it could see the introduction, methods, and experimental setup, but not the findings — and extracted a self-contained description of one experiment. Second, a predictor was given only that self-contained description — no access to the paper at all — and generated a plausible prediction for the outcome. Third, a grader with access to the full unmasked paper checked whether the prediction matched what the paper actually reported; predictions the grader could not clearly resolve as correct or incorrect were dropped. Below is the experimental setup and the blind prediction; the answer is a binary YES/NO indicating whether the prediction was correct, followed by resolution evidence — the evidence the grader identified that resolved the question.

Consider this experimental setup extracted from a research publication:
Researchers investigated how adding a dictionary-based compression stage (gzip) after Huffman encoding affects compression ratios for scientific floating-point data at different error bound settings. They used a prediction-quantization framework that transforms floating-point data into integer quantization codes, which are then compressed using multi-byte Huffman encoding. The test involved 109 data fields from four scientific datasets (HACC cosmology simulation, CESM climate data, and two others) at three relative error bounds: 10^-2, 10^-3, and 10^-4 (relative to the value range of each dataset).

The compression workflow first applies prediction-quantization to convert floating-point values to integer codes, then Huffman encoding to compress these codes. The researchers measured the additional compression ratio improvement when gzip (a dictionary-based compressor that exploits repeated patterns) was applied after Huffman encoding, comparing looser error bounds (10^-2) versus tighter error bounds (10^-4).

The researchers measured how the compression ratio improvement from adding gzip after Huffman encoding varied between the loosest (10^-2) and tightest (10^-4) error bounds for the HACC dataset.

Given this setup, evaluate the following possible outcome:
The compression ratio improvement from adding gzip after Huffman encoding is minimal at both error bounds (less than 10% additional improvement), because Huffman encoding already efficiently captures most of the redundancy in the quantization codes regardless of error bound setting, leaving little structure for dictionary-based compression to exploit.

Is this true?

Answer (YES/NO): NO